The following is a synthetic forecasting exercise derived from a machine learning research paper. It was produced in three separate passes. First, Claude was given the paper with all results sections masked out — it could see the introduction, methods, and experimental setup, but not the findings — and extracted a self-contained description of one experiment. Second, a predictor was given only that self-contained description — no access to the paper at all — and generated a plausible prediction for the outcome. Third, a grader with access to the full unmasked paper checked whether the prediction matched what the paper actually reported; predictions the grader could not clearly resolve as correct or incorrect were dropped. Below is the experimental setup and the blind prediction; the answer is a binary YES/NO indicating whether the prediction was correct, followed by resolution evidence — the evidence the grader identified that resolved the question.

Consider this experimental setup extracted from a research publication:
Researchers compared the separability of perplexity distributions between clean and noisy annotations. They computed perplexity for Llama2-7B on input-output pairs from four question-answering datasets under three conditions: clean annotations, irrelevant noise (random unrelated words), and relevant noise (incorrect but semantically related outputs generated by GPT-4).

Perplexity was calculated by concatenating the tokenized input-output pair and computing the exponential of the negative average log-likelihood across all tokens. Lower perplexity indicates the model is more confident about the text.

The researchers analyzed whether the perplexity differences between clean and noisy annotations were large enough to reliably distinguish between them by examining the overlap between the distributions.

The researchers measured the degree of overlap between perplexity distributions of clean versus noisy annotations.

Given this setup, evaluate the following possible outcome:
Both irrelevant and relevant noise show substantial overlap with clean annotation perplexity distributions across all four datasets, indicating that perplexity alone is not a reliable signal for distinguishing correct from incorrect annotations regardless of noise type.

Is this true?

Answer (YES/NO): YES